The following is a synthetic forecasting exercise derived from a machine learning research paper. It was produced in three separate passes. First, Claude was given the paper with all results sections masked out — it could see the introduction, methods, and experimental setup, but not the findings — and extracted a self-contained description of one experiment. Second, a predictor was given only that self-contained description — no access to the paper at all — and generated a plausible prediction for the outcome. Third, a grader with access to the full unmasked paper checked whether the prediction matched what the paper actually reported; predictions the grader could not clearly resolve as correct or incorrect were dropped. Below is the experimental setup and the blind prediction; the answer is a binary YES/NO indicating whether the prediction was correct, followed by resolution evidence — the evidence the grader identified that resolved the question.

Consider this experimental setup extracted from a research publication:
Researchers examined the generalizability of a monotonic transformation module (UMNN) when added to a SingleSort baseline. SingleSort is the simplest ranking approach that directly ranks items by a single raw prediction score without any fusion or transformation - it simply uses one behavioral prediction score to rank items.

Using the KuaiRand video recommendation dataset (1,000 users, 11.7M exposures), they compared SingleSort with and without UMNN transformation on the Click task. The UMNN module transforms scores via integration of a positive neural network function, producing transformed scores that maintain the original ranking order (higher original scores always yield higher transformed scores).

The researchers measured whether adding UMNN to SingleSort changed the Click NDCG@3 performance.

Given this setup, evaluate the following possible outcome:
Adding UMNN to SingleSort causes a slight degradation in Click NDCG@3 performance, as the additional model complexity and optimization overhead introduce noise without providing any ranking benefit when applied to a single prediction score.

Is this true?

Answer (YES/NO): NO